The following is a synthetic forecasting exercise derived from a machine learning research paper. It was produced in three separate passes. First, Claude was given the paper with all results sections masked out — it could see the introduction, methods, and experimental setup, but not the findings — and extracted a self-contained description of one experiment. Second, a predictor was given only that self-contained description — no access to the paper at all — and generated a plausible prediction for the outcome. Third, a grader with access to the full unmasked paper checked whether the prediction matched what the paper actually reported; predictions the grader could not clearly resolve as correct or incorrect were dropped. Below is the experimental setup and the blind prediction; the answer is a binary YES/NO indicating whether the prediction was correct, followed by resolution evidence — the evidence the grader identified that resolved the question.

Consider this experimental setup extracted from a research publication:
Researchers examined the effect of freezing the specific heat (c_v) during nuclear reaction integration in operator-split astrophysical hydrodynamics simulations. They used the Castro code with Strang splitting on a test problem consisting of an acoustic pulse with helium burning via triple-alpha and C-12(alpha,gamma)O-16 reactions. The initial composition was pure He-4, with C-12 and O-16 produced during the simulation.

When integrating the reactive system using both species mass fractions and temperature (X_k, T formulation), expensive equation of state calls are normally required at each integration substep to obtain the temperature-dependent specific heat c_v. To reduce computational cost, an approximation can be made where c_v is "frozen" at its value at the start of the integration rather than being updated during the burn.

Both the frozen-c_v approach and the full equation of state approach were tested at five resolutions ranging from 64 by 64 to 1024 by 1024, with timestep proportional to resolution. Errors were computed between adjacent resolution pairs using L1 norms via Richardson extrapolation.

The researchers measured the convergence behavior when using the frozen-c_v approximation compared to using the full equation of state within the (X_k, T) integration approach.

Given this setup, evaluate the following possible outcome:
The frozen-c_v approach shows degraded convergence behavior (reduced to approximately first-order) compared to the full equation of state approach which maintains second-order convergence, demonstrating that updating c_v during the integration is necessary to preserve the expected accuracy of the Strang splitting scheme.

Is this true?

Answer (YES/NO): NO